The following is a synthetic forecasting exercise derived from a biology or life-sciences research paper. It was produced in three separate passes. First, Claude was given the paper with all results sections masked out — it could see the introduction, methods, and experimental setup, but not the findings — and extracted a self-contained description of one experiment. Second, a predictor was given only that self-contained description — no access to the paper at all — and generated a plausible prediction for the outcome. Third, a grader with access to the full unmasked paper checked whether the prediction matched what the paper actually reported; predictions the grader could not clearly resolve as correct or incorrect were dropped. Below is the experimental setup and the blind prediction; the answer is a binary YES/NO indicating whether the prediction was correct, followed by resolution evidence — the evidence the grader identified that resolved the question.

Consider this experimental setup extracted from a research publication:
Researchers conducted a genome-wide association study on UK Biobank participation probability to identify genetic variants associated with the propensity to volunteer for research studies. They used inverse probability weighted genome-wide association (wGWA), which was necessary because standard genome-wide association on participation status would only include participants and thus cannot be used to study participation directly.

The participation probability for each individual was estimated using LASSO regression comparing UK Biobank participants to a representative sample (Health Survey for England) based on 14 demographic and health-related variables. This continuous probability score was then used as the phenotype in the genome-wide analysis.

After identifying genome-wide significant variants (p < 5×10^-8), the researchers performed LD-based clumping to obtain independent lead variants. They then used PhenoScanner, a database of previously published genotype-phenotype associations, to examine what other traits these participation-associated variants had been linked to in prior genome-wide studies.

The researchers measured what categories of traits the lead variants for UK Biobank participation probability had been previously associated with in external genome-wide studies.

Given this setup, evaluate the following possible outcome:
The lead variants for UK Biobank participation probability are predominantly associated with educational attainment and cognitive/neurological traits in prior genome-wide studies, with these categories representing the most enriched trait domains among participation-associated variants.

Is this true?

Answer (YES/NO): NO